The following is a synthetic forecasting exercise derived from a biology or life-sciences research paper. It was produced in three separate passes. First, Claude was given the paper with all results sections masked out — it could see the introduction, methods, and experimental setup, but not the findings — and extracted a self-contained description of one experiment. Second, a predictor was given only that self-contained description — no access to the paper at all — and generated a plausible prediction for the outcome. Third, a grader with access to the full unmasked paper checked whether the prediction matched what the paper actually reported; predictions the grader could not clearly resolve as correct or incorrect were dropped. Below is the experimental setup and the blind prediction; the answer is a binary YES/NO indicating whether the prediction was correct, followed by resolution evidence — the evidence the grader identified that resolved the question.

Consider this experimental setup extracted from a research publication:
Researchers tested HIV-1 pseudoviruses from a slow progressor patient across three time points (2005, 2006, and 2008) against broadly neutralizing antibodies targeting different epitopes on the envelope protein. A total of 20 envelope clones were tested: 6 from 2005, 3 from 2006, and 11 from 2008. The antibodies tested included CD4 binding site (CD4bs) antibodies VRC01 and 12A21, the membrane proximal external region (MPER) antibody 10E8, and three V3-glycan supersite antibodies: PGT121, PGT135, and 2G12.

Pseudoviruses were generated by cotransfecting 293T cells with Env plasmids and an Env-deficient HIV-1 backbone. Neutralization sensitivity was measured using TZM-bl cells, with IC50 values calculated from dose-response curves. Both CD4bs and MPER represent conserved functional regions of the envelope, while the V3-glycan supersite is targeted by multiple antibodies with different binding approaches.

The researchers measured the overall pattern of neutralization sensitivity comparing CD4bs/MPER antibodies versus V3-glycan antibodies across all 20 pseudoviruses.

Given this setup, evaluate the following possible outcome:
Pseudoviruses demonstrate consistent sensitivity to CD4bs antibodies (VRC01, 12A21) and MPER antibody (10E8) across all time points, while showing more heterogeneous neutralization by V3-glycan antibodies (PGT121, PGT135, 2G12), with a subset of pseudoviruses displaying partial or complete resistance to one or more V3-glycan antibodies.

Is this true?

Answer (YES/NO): YES